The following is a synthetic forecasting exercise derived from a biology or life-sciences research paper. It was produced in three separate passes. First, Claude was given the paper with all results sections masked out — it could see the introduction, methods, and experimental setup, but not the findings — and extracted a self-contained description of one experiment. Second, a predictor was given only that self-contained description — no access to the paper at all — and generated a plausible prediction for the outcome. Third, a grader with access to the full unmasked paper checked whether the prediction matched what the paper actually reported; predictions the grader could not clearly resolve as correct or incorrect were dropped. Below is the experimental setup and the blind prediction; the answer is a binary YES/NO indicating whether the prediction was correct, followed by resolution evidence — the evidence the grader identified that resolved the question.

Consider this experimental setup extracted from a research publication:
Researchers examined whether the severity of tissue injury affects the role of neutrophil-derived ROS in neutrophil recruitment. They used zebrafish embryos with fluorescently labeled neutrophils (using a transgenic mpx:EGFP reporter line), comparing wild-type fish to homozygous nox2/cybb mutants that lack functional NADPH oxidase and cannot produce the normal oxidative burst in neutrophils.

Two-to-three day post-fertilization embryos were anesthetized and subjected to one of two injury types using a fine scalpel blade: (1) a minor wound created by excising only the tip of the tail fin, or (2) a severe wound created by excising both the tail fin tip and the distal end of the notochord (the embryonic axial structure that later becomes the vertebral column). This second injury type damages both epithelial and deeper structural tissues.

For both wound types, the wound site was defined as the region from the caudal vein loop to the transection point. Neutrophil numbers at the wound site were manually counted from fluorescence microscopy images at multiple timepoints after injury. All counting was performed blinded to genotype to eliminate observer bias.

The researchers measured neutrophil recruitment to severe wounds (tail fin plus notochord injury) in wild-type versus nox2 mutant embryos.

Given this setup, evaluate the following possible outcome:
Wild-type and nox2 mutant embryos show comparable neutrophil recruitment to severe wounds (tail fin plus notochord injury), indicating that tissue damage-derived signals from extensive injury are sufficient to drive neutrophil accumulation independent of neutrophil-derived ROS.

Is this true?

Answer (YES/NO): YES